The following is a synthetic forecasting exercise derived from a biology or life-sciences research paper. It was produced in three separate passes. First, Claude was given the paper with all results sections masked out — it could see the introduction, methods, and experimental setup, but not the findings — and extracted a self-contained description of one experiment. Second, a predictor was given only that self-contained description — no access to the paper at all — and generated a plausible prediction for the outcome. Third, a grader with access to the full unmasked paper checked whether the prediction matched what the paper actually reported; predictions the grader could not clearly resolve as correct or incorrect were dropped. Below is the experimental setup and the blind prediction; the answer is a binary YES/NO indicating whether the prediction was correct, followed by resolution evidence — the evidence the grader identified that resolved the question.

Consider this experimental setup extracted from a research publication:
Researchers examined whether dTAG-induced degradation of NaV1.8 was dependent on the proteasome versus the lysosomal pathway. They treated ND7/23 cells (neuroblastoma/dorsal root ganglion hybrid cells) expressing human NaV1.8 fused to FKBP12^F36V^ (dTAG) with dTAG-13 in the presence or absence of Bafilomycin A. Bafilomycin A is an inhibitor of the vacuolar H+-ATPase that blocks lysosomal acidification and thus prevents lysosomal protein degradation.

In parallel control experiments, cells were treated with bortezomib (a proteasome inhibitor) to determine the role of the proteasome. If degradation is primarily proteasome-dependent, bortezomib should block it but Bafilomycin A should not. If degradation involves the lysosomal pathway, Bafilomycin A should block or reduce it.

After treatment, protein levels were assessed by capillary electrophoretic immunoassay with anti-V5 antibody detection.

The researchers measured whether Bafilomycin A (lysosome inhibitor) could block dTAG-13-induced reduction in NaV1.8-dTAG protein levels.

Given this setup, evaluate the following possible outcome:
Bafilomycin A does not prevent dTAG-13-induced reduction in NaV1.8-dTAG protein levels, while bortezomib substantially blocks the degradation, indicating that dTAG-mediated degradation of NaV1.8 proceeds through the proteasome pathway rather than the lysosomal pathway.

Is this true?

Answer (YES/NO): YES